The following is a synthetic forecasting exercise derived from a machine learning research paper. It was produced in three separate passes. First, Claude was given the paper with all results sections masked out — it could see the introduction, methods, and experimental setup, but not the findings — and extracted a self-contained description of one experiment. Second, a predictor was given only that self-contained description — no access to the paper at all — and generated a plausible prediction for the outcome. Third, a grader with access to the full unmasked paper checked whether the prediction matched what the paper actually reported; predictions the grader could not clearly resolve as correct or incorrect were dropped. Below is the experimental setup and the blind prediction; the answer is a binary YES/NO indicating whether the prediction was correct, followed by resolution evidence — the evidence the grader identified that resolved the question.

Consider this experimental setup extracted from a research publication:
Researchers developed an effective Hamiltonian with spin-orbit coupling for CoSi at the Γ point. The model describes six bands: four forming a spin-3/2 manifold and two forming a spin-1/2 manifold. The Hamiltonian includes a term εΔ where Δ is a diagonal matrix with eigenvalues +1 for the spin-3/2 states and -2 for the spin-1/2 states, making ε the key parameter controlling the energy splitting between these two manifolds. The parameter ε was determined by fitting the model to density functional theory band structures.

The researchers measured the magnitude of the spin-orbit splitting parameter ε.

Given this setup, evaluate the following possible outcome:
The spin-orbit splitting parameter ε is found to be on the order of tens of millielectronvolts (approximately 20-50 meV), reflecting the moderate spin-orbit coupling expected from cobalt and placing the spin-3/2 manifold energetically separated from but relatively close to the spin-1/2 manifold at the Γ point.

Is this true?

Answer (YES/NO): NO